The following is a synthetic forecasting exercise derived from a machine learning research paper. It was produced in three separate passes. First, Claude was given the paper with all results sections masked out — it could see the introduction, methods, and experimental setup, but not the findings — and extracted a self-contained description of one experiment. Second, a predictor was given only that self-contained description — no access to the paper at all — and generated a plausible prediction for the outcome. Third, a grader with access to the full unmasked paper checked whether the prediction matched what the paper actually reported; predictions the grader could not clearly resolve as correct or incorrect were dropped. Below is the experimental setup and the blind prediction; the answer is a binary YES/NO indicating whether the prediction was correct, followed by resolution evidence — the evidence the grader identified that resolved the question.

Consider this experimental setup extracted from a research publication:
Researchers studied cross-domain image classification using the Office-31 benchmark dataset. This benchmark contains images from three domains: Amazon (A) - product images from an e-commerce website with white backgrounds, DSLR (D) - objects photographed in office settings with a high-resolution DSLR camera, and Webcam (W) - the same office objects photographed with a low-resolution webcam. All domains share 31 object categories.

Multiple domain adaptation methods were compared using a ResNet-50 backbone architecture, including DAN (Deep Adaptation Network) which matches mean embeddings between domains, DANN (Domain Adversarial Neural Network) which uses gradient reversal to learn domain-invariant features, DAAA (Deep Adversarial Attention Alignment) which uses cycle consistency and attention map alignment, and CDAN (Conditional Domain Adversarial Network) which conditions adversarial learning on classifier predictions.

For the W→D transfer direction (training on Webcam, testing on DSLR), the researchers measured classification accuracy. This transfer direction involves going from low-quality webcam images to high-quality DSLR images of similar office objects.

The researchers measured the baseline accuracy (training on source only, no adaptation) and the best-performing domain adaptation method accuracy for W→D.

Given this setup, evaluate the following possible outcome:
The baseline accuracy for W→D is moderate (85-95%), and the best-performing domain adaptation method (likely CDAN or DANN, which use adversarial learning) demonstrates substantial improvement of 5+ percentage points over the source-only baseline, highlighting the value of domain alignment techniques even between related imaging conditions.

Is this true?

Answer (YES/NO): NO